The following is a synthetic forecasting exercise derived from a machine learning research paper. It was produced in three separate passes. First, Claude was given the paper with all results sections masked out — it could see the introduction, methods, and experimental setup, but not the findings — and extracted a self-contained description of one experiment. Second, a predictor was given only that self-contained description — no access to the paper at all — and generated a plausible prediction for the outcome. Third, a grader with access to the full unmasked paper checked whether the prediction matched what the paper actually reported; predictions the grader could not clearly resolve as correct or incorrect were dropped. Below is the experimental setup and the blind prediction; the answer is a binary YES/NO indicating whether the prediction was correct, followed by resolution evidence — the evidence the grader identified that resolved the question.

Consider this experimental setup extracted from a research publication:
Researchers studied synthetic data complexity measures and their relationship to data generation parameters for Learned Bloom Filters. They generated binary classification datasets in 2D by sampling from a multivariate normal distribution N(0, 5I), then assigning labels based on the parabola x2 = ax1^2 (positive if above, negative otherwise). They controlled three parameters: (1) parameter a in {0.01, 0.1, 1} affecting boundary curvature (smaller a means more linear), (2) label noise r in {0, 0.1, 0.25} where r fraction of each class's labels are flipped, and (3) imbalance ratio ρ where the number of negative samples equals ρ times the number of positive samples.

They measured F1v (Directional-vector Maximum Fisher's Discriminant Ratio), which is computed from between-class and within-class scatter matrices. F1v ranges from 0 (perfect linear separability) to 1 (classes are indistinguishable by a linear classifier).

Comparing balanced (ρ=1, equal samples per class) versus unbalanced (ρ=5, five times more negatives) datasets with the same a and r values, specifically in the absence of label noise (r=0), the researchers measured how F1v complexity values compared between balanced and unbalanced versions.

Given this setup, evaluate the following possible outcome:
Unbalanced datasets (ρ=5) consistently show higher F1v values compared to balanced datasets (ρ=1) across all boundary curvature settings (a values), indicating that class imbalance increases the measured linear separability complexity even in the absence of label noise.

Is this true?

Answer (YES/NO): YES